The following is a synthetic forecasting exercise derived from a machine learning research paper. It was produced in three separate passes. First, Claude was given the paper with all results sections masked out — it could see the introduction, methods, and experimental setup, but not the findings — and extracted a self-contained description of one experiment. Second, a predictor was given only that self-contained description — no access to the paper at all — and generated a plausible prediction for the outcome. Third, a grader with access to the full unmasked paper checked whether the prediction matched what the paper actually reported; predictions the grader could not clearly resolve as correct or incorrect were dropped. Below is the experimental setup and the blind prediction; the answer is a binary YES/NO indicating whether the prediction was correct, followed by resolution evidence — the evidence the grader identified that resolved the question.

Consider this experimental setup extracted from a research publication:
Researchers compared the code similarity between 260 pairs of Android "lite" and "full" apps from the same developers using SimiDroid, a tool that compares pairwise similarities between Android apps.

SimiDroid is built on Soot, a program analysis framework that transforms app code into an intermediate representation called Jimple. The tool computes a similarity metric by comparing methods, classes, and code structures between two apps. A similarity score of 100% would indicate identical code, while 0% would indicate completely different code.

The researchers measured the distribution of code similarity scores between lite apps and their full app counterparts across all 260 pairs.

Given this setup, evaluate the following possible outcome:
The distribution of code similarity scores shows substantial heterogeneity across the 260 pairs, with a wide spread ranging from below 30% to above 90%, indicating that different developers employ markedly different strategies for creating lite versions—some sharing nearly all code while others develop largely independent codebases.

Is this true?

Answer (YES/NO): NO